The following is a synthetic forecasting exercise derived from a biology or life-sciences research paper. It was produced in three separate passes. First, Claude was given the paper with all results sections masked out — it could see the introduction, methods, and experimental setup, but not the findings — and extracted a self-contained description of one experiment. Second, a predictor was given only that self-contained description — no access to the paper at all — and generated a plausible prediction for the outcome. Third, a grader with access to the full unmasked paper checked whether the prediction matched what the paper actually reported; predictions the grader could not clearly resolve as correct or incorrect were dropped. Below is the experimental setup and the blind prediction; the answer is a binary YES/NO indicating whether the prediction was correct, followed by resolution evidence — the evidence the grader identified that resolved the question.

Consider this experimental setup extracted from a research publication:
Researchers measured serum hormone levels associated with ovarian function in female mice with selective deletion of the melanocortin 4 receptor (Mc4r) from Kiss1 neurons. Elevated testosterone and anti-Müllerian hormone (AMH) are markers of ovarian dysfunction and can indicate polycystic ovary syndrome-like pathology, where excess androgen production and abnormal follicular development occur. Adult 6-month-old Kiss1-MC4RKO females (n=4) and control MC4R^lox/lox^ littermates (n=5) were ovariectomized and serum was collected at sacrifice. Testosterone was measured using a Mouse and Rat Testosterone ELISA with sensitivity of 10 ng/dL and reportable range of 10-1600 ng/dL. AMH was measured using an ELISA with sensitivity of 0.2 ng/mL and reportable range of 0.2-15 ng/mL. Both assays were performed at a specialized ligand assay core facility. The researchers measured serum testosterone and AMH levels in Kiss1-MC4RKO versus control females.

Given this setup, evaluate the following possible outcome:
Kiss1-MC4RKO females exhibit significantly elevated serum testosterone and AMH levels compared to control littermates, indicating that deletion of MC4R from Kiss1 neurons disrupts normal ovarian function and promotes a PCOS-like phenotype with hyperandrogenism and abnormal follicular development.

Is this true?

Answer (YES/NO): NO